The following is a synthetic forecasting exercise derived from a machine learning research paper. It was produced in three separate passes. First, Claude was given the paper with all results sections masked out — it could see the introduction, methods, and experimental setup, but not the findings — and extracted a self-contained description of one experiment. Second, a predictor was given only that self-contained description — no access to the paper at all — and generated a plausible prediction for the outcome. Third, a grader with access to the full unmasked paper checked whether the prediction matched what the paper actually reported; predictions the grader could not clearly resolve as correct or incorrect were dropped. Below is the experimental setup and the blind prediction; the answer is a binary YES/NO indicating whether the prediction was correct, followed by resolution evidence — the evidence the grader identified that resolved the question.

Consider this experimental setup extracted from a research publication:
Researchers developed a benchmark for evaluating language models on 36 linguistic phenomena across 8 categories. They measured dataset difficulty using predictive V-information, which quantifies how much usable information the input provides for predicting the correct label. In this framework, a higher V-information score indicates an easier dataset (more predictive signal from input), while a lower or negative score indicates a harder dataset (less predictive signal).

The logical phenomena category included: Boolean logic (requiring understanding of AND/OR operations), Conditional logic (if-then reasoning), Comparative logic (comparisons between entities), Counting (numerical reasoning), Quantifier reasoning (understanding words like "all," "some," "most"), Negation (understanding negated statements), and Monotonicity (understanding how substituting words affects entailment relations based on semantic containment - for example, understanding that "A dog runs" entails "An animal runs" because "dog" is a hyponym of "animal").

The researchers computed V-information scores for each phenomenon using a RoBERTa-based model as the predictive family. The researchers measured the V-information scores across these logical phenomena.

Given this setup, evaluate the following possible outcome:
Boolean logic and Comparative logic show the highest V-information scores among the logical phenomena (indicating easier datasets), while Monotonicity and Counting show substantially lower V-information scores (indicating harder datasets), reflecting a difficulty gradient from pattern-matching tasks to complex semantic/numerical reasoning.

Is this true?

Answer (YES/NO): NO